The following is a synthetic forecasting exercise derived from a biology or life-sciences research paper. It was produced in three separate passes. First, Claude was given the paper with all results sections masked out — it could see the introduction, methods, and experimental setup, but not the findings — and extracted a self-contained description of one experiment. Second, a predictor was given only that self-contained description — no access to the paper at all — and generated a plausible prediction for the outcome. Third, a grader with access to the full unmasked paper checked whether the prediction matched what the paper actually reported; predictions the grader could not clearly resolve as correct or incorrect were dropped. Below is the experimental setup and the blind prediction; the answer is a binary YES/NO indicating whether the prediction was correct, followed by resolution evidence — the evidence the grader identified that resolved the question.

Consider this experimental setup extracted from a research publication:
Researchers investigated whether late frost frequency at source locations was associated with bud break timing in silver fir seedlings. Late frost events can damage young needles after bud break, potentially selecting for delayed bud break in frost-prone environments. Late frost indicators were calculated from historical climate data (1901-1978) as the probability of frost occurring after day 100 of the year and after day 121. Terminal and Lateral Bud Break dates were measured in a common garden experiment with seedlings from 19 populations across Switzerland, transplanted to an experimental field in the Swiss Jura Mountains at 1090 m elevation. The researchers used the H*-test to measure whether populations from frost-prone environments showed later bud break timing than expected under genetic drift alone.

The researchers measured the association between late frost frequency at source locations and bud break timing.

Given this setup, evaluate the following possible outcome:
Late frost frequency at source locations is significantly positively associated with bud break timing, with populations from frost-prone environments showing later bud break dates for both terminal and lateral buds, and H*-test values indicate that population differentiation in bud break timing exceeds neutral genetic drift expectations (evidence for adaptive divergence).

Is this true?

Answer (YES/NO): NO